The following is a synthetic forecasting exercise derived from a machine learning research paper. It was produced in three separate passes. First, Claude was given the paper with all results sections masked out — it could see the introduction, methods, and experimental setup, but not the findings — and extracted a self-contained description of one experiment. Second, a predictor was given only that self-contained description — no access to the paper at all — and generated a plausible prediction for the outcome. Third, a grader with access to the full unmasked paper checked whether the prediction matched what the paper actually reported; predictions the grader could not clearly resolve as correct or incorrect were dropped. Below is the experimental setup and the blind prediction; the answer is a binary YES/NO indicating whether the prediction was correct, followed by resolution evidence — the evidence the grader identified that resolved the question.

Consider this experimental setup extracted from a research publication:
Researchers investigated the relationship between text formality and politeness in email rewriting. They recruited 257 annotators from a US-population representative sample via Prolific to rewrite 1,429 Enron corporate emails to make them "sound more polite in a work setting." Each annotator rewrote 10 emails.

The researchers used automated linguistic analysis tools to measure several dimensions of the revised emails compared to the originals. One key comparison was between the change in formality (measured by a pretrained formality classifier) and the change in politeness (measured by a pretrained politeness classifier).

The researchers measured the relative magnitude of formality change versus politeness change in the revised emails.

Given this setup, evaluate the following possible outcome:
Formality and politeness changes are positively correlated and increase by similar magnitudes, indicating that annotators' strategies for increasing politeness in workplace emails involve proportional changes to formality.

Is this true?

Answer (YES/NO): NO